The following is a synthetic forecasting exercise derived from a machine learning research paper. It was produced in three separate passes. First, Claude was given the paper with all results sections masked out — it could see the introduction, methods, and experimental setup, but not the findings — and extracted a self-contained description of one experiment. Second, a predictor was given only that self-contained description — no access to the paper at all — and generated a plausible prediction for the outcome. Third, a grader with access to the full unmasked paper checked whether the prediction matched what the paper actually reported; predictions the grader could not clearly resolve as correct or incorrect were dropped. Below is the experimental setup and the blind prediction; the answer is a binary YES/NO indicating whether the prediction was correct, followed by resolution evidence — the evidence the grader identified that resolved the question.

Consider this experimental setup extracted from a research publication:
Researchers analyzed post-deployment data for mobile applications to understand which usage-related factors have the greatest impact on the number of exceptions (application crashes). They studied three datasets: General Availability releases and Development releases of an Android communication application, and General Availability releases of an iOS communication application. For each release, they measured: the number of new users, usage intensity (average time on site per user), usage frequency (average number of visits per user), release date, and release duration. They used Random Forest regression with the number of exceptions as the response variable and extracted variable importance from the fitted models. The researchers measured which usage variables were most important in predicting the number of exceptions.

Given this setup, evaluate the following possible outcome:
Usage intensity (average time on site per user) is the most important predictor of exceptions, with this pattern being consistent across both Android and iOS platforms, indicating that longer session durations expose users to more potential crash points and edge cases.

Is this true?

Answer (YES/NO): NO